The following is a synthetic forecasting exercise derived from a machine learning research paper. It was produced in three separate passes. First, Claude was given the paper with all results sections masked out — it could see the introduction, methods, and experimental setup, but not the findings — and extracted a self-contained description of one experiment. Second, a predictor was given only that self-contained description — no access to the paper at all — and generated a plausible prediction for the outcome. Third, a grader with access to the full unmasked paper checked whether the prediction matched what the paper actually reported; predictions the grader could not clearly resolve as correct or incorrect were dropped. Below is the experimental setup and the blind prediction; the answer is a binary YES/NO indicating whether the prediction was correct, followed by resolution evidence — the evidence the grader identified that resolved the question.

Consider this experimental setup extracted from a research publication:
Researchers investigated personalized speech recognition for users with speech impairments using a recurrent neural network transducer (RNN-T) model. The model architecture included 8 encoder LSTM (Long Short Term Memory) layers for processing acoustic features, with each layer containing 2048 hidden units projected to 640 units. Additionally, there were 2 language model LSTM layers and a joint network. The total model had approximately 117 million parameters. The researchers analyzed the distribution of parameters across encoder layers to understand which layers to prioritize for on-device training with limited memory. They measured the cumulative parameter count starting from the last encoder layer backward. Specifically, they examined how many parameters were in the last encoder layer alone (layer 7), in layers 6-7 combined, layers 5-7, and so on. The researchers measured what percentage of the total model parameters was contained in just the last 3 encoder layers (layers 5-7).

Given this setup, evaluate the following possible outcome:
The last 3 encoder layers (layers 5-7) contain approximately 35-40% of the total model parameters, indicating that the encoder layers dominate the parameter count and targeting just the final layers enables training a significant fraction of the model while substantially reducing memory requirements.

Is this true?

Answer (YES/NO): NO